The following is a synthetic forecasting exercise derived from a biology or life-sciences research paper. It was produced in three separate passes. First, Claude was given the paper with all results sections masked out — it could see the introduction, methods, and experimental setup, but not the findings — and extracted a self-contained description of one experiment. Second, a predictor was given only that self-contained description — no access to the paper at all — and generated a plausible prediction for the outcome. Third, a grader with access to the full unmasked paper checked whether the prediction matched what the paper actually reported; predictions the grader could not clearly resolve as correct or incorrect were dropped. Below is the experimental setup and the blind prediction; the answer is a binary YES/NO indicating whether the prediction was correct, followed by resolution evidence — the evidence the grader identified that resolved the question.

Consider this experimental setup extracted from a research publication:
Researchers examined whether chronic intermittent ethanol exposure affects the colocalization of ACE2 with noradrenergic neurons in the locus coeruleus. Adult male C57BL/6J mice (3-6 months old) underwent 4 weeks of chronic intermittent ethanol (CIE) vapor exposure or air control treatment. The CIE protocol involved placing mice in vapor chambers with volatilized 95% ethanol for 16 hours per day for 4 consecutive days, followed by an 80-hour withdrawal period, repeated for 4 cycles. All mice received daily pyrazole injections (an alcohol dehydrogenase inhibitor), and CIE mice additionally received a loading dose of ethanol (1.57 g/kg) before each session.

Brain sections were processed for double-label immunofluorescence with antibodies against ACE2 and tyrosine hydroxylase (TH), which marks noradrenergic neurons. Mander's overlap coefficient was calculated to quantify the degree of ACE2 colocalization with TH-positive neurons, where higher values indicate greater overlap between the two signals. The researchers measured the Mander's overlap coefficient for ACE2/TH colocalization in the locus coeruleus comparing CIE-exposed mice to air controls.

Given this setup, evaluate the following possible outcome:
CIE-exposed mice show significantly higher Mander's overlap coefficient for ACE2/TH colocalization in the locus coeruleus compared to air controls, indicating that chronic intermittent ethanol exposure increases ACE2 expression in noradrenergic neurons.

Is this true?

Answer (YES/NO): YES